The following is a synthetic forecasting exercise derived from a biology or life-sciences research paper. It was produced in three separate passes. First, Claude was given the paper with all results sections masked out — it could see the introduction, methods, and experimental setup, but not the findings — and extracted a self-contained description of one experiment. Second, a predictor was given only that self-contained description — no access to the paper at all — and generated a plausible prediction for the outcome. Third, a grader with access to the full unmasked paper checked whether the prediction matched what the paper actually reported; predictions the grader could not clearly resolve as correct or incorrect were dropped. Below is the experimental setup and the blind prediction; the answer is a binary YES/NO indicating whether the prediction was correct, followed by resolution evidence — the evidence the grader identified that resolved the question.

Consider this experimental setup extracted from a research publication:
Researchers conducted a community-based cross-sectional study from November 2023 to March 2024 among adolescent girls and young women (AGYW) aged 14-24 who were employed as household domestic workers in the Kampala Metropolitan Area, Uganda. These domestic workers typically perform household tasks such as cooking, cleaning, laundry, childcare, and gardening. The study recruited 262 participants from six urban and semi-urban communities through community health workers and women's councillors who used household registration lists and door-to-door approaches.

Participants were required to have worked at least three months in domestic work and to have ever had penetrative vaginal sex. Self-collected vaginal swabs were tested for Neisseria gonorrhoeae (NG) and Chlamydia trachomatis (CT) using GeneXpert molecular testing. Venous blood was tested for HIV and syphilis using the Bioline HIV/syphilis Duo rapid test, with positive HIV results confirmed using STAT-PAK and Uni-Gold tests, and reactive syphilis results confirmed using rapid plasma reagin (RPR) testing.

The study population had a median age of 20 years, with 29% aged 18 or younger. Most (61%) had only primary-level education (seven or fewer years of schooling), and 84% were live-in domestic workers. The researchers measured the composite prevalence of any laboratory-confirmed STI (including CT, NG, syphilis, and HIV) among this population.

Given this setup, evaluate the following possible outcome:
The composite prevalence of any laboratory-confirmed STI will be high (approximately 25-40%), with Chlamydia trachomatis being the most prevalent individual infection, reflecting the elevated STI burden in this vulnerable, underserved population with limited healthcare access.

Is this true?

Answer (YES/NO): YES